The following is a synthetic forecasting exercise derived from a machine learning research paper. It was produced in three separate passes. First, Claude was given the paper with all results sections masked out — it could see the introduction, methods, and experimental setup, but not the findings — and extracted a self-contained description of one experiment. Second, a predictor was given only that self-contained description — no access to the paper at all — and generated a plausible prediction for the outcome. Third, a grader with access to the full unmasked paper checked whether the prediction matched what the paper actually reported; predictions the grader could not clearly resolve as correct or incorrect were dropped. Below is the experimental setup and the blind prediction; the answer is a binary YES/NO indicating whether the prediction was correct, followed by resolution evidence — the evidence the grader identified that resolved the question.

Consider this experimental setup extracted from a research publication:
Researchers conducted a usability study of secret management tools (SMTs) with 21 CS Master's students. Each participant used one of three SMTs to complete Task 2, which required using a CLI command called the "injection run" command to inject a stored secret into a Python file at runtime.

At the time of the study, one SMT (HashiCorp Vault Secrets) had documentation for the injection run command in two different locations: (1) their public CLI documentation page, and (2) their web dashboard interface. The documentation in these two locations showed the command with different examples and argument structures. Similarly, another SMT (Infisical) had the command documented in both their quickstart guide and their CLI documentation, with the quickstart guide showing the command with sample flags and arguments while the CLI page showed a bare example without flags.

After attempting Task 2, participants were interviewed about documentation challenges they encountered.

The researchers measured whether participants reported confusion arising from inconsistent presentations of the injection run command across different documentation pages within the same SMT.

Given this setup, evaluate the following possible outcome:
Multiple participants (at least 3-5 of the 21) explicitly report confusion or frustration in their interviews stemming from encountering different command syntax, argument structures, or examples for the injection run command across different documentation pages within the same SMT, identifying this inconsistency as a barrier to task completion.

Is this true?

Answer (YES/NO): YES